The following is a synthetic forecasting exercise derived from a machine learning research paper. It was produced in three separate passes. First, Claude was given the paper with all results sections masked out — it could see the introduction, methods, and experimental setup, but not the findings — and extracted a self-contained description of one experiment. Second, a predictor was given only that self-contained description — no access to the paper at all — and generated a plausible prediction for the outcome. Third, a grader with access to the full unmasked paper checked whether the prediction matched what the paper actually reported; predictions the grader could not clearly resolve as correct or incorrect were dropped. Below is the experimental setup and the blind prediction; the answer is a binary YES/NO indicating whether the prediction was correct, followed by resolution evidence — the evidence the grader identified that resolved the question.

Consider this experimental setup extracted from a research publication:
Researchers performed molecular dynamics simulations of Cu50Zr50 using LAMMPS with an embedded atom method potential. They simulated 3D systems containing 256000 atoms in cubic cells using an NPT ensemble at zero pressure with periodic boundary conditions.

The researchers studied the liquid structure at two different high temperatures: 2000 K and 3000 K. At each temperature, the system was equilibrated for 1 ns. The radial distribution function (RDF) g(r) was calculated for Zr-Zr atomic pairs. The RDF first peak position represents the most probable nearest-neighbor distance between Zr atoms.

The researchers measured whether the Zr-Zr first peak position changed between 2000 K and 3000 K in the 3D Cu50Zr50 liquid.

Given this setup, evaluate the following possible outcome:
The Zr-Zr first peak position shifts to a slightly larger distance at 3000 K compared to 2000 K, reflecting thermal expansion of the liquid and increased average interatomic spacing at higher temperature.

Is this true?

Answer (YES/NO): NO